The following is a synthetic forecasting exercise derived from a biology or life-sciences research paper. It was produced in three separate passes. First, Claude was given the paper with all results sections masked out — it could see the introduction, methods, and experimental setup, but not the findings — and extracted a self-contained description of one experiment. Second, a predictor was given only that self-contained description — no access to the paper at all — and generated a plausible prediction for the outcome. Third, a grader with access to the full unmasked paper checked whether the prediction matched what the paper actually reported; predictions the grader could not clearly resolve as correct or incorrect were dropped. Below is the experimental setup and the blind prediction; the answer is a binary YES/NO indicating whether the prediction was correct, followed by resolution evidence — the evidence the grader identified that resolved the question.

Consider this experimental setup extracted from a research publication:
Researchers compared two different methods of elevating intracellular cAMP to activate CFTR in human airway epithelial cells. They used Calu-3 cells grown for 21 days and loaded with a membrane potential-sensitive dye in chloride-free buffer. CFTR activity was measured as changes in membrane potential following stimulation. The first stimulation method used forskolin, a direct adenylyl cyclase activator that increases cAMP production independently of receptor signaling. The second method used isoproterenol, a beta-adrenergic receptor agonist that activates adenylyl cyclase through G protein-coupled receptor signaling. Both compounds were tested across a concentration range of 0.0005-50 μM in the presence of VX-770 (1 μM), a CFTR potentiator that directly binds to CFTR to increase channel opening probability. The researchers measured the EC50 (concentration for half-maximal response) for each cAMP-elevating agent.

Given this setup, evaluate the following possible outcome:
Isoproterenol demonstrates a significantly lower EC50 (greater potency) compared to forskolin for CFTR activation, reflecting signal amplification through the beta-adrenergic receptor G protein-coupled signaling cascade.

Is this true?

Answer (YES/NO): YES